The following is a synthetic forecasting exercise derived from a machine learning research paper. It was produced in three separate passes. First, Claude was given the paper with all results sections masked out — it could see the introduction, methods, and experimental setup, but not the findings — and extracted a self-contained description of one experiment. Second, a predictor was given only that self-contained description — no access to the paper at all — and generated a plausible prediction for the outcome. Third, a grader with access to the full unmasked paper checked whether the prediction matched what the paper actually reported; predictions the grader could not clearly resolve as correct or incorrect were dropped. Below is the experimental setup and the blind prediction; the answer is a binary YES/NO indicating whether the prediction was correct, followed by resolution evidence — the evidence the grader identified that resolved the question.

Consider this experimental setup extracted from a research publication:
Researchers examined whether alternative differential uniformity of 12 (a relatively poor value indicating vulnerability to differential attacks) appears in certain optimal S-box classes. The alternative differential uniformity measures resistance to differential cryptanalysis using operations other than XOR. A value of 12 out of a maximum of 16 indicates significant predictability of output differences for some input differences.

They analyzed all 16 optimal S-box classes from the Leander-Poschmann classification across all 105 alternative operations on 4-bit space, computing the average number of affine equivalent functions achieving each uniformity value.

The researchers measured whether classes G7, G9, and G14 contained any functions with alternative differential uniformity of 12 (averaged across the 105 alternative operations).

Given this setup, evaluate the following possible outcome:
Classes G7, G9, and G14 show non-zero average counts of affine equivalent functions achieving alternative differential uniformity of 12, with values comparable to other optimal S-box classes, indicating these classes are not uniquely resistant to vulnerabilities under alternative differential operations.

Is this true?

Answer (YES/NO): YES